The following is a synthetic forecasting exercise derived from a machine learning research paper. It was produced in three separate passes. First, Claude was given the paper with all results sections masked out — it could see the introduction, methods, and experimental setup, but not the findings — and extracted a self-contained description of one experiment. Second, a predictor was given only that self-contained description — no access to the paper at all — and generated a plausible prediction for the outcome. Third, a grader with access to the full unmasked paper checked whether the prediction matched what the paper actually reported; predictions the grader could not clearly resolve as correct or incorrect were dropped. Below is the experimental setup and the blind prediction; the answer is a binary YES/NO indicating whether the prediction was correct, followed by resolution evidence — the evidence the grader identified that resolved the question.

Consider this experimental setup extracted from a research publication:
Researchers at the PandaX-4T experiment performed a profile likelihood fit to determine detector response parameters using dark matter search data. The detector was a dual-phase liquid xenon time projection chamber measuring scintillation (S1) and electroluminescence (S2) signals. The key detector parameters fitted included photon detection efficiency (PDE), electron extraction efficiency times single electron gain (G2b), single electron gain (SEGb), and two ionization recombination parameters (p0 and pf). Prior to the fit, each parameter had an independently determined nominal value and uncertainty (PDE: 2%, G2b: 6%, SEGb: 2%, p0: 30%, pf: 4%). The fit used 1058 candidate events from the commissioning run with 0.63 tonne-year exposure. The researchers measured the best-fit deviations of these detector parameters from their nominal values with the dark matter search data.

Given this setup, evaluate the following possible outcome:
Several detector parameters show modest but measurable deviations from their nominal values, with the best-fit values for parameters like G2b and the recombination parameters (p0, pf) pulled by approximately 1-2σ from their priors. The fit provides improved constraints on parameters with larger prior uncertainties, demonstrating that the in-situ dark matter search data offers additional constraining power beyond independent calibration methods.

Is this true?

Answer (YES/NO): NO